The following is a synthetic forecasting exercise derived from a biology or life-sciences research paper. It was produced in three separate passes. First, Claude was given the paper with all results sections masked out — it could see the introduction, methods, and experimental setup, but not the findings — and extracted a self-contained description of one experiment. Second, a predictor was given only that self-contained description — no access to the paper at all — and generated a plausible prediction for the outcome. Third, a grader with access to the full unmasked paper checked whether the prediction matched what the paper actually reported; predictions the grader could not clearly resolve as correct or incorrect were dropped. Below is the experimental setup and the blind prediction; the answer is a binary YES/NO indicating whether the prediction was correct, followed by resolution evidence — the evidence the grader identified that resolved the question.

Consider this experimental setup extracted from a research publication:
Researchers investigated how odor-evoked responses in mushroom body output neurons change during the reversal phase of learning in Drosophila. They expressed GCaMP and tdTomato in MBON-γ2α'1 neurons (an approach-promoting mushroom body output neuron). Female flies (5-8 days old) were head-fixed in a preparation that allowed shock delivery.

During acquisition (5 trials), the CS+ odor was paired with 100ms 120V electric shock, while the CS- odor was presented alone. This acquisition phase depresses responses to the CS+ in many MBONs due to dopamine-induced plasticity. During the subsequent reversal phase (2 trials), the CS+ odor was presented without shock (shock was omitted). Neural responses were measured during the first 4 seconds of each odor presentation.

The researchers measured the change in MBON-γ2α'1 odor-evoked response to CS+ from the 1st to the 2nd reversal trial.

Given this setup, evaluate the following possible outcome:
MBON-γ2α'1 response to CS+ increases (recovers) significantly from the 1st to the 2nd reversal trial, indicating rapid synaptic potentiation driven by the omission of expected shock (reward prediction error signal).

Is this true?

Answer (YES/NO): YES